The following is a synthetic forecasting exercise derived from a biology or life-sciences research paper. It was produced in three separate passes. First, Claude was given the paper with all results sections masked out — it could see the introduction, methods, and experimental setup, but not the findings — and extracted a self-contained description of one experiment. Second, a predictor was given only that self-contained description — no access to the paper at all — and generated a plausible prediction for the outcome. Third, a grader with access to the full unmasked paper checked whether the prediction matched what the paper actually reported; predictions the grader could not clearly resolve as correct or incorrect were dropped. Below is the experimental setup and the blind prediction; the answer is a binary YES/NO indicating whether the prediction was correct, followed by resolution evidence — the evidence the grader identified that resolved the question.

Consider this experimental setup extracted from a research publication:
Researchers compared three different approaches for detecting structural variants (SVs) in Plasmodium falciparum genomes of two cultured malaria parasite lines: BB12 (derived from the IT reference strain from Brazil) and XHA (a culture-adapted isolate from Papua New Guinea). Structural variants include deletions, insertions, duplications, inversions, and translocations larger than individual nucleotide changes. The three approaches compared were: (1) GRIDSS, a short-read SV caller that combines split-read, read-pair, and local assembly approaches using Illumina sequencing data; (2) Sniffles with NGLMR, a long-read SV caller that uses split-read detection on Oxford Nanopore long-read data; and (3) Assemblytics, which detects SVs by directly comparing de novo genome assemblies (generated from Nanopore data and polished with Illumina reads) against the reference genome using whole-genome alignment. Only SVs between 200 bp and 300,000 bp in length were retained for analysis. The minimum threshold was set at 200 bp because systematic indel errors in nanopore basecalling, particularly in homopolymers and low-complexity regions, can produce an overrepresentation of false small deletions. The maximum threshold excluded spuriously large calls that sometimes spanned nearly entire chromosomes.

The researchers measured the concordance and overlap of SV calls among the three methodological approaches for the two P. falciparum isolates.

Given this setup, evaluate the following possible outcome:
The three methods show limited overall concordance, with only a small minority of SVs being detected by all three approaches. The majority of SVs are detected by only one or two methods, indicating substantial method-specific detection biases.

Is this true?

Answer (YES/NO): YES